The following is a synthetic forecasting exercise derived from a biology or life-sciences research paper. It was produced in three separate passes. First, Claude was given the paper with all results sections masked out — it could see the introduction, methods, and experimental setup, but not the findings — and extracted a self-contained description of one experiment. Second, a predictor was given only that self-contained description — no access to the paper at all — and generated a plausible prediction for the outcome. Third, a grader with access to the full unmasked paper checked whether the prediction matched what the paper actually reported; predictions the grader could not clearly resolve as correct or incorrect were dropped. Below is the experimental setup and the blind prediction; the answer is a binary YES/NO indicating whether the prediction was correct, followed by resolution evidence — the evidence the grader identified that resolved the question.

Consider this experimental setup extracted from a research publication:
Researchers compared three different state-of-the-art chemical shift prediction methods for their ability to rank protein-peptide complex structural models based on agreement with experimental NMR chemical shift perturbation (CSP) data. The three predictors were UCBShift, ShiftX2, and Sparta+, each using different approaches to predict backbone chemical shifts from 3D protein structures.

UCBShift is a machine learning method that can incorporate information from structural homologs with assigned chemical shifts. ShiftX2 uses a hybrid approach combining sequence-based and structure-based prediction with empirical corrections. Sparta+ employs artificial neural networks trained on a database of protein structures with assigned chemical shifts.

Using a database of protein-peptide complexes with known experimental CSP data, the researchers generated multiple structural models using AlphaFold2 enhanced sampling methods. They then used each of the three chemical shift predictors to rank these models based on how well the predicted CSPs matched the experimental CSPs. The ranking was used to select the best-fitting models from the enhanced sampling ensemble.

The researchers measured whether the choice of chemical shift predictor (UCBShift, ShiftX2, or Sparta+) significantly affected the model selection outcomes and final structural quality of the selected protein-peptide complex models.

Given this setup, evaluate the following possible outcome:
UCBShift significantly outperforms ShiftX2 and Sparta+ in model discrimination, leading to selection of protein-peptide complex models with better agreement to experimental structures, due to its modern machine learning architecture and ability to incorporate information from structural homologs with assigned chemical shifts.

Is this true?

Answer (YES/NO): NO